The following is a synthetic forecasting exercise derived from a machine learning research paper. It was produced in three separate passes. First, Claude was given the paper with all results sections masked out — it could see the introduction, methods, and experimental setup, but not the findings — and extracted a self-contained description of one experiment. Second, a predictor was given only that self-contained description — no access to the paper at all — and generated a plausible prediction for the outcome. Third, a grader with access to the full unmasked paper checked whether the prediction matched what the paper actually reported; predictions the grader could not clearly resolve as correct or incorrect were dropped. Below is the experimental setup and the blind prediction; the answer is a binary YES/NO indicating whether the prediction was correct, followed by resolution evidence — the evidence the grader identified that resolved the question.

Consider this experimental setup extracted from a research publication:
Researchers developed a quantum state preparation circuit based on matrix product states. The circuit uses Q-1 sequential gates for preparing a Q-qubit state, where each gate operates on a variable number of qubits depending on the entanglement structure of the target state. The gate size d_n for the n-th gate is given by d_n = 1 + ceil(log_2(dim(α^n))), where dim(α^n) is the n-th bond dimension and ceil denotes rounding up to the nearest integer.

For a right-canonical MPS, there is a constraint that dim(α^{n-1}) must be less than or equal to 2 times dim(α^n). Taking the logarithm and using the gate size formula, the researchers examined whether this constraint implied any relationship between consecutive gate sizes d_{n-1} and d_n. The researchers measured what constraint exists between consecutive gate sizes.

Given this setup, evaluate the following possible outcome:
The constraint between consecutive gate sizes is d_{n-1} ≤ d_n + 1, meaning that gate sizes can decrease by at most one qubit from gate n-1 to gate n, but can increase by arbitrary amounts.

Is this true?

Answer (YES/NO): YES